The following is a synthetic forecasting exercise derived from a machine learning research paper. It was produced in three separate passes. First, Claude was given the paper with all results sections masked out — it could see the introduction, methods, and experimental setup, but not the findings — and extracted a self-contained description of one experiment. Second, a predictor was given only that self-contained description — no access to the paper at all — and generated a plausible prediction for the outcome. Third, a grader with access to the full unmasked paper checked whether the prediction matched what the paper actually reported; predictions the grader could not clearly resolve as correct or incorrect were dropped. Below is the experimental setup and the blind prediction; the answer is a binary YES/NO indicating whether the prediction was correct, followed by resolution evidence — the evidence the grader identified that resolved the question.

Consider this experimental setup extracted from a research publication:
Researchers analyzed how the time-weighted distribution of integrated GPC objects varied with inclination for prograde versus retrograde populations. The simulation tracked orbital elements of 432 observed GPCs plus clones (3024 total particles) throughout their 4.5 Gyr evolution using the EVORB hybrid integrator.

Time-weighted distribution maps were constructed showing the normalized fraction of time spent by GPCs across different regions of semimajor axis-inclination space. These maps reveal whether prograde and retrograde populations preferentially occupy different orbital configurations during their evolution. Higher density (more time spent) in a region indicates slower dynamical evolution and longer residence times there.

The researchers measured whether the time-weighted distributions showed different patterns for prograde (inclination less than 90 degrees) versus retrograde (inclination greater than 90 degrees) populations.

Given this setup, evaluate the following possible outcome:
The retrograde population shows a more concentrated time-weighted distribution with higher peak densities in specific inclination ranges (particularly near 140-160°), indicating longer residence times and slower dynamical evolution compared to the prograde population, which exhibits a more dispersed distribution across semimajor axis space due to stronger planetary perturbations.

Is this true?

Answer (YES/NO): NO